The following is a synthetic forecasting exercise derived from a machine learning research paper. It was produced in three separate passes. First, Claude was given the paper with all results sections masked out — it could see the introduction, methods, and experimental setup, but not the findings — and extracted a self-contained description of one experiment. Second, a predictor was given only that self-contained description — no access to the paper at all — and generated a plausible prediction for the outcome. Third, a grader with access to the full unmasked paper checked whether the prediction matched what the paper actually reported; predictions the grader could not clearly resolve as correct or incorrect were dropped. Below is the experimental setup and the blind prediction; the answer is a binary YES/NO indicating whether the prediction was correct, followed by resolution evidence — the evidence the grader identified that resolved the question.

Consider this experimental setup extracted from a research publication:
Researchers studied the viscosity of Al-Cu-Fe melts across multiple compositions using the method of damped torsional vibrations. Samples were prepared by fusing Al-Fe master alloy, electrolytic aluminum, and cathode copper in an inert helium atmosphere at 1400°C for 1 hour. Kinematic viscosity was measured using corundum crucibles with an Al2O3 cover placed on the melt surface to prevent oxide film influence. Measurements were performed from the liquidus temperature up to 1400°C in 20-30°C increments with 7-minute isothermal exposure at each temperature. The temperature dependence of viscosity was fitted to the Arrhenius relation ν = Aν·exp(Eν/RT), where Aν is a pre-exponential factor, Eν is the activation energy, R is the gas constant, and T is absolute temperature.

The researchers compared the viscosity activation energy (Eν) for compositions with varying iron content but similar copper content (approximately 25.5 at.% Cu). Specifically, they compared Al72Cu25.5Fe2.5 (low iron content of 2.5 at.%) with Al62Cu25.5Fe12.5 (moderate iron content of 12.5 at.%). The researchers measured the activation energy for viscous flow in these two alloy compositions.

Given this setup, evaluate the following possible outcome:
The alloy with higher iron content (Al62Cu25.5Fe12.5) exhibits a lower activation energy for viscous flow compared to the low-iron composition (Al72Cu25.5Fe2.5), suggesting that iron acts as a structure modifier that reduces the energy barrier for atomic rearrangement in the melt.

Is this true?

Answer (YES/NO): NO